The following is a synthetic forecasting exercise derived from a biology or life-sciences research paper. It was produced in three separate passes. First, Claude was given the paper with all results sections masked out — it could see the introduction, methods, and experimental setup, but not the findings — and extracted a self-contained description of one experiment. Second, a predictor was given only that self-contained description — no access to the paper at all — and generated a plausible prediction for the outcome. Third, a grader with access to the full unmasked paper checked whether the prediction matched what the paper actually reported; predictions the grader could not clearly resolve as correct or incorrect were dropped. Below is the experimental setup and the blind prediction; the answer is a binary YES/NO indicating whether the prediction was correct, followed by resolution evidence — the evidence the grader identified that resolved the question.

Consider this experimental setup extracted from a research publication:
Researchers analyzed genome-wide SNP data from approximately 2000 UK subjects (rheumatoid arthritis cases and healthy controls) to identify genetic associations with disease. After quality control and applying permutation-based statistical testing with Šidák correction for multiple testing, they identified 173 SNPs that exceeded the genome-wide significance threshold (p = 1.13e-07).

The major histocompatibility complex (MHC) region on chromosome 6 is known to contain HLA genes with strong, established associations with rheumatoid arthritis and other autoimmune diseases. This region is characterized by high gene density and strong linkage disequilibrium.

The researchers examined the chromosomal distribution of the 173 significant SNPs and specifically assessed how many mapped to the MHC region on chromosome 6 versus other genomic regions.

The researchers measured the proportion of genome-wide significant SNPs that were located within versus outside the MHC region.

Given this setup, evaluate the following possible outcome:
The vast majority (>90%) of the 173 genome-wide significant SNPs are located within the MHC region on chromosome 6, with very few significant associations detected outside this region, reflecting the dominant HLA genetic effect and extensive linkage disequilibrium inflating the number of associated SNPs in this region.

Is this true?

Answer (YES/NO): NO